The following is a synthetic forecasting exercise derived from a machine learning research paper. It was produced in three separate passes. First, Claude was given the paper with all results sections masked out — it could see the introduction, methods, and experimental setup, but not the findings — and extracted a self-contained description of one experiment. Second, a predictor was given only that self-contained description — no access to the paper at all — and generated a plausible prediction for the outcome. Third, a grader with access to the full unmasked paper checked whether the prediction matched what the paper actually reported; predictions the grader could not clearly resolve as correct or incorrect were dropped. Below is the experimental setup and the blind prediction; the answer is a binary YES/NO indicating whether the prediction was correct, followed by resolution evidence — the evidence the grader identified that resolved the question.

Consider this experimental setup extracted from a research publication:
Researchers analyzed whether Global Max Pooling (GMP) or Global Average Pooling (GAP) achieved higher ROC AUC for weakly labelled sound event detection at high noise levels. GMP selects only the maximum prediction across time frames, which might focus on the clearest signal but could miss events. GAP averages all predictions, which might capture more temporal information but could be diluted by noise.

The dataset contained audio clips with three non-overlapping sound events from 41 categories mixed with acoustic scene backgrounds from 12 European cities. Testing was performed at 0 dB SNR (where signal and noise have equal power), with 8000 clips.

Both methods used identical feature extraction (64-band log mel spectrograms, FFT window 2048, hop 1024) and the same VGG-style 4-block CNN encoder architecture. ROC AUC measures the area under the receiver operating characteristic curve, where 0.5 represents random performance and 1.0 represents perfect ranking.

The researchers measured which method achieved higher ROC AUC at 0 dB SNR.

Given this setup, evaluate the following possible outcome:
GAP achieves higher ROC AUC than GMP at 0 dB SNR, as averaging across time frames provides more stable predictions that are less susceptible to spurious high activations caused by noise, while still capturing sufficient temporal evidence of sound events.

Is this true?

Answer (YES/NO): YES